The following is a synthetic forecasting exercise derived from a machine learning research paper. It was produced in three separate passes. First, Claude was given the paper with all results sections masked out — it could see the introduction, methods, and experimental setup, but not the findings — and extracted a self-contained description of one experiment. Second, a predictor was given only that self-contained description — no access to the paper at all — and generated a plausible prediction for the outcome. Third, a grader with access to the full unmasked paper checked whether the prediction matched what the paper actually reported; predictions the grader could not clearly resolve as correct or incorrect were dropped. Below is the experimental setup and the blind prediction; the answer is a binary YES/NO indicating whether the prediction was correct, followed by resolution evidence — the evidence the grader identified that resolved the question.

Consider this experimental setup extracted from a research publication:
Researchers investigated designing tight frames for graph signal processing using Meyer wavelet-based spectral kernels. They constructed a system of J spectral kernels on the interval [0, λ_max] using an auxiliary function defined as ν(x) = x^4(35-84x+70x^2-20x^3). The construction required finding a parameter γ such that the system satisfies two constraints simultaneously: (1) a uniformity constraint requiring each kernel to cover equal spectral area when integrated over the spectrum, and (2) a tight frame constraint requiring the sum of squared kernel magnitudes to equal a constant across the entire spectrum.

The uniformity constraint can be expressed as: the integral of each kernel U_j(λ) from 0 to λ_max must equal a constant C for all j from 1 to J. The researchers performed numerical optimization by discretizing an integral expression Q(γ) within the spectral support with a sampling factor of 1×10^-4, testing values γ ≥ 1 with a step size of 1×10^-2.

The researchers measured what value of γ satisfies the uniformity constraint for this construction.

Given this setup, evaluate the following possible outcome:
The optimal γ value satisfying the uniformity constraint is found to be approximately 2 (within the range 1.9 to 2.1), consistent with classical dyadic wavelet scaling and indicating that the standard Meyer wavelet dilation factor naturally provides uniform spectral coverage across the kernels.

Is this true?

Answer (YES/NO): NO